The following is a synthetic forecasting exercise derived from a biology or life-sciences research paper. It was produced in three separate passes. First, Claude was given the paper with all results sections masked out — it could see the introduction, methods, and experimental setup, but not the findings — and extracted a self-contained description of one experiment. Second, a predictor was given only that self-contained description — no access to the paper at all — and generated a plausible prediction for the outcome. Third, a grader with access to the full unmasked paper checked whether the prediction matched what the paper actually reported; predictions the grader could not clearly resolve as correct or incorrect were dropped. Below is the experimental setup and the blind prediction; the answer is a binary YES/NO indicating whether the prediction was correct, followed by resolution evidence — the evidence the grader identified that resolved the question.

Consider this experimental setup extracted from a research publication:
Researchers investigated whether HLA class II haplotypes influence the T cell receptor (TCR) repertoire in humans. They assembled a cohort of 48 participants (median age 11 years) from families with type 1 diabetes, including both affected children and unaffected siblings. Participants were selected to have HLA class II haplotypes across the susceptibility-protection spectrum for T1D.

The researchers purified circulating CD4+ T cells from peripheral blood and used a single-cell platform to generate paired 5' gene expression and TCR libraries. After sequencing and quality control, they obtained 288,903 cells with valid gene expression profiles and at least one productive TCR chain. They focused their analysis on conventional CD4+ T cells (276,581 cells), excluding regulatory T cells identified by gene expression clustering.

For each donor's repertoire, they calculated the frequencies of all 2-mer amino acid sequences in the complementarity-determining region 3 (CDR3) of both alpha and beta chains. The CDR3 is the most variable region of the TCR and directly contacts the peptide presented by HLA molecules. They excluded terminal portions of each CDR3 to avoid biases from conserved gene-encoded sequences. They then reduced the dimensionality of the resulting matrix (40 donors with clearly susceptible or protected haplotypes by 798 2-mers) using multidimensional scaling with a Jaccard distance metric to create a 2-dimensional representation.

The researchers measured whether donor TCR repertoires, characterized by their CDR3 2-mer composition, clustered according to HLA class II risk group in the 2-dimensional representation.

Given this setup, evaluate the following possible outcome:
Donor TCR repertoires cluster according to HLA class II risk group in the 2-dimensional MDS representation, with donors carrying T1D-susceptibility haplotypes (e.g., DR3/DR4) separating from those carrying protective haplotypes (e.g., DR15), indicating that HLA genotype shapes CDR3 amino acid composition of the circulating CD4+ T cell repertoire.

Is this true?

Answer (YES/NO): YES